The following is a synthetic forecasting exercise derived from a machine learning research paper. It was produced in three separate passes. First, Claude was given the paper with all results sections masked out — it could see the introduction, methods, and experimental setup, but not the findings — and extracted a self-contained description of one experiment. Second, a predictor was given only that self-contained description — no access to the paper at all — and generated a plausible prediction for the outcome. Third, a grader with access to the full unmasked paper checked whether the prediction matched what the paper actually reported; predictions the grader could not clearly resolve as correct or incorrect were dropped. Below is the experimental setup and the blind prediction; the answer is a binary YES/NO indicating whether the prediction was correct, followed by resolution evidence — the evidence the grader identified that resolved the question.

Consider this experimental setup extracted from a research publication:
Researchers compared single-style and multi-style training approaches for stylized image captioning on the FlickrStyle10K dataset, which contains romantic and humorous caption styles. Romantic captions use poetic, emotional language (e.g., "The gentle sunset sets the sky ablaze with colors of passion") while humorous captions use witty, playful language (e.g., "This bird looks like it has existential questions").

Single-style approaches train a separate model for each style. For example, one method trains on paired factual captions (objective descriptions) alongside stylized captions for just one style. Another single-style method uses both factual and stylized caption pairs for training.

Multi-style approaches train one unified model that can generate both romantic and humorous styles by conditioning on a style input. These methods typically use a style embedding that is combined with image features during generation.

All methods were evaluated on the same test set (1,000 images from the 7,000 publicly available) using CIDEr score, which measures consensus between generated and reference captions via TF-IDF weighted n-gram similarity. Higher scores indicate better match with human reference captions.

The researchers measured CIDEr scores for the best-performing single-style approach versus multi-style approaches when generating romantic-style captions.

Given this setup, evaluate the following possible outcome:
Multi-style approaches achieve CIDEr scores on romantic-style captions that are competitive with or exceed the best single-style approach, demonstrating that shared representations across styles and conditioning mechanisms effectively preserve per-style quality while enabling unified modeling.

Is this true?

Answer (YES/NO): NO